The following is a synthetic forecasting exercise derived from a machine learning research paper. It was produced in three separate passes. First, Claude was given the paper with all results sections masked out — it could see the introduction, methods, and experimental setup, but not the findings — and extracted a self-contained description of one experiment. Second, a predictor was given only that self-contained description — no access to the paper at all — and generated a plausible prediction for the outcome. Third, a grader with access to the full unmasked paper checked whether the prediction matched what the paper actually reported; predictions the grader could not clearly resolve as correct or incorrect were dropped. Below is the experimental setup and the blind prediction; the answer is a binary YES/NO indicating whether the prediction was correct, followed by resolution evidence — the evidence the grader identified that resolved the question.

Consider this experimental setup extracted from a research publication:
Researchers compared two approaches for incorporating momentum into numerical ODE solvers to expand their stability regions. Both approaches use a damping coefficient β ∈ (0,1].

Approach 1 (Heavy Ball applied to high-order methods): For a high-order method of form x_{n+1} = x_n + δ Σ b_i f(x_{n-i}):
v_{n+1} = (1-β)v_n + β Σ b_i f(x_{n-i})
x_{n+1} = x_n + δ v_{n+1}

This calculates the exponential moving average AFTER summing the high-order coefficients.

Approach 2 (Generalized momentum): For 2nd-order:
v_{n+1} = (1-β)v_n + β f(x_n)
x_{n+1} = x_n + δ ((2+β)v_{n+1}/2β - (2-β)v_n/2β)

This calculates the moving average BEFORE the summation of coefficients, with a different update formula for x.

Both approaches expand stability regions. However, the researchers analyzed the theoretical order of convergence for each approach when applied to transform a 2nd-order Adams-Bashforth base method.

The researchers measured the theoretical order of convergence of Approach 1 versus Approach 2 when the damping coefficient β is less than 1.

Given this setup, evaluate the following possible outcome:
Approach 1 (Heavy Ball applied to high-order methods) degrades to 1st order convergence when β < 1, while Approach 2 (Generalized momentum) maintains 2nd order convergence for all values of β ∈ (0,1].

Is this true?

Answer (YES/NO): YES